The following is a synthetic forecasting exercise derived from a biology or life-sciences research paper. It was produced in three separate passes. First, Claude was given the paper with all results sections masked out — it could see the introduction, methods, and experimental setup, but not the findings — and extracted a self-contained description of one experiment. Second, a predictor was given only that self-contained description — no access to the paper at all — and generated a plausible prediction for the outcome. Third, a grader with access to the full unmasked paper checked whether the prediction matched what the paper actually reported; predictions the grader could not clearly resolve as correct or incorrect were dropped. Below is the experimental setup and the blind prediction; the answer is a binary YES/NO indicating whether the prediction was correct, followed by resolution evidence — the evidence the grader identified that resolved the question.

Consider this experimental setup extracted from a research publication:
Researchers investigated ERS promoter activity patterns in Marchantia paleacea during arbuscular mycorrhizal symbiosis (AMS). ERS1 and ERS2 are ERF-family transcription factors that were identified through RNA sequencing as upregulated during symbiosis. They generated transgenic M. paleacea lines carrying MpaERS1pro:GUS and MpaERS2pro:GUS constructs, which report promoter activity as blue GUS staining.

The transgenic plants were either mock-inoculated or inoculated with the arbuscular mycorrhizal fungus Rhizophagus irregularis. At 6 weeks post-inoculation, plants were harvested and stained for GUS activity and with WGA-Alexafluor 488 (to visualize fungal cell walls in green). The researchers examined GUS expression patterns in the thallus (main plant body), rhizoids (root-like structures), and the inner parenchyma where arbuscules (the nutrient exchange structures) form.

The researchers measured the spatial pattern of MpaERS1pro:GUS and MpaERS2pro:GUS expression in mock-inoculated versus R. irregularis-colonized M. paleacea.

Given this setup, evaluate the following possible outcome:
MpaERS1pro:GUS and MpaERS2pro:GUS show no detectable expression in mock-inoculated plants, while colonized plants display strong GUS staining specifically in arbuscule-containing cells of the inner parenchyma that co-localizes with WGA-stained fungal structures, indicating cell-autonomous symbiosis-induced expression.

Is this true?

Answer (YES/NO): NO